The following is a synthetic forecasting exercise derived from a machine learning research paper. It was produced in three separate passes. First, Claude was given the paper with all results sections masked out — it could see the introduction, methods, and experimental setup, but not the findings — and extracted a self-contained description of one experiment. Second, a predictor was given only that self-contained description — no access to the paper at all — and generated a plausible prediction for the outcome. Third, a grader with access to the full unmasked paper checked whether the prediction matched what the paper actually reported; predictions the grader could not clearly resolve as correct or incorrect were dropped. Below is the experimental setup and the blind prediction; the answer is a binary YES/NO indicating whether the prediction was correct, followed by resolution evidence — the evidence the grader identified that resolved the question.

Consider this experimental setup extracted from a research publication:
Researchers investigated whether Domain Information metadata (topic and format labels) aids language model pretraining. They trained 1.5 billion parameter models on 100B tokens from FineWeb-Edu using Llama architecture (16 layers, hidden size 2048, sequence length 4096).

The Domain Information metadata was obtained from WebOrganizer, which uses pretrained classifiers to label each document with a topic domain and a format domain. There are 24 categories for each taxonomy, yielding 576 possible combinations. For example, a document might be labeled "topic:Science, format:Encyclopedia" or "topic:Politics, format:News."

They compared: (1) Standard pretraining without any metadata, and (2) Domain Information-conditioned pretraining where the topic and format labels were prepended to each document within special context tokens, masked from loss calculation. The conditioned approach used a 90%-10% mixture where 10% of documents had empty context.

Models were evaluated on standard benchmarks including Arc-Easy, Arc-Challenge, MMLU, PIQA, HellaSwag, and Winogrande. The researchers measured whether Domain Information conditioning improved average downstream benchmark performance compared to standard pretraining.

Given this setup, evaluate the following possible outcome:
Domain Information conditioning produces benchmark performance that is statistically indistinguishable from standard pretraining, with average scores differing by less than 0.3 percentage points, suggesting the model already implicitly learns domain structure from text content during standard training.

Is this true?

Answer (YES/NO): NO